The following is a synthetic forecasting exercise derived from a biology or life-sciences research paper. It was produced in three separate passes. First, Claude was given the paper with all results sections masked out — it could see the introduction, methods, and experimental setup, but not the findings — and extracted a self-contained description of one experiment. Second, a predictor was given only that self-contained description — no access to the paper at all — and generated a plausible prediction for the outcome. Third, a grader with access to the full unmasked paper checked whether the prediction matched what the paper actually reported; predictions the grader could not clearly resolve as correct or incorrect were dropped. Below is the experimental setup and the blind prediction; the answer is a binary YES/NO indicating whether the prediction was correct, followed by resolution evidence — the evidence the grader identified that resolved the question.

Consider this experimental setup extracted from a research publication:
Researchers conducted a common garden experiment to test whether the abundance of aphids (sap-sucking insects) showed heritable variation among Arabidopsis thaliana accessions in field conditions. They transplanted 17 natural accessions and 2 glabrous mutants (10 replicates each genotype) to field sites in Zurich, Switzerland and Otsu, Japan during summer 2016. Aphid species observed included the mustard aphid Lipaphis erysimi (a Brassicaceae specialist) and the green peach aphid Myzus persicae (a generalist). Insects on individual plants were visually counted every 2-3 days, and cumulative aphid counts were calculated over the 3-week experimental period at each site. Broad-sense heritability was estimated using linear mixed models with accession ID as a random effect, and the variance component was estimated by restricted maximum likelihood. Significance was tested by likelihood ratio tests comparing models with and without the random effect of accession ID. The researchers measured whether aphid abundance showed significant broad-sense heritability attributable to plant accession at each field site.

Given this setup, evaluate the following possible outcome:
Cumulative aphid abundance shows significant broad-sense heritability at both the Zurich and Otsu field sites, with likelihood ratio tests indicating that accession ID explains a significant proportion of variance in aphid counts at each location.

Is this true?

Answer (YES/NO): NO